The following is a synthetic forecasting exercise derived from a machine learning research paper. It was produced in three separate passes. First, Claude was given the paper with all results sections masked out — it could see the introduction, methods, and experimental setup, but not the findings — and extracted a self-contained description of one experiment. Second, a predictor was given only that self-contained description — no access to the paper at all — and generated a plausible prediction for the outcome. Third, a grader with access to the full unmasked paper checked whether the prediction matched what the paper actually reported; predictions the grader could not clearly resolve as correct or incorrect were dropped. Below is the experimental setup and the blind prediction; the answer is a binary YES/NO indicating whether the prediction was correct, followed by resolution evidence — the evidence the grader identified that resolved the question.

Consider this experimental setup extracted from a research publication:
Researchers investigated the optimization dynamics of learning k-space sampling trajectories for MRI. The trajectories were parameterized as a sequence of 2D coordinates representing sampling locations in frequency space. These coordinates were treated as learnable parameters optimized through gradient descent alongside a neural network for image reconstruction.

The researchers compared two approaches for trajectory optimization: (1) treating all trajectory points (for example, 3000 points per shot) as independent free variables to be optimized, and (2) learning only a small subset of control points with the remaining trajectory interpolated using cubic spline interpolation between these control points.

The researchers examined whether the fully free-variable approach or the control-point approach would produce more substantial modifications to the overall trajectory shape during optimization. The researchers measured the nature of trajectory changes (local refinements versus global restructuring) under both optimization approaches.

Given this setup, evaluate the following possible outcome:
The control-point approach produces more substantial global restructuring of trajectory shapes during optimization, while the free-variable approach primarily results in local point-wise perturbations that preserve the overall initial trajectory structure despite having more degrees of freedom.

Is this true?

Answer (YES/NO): YES